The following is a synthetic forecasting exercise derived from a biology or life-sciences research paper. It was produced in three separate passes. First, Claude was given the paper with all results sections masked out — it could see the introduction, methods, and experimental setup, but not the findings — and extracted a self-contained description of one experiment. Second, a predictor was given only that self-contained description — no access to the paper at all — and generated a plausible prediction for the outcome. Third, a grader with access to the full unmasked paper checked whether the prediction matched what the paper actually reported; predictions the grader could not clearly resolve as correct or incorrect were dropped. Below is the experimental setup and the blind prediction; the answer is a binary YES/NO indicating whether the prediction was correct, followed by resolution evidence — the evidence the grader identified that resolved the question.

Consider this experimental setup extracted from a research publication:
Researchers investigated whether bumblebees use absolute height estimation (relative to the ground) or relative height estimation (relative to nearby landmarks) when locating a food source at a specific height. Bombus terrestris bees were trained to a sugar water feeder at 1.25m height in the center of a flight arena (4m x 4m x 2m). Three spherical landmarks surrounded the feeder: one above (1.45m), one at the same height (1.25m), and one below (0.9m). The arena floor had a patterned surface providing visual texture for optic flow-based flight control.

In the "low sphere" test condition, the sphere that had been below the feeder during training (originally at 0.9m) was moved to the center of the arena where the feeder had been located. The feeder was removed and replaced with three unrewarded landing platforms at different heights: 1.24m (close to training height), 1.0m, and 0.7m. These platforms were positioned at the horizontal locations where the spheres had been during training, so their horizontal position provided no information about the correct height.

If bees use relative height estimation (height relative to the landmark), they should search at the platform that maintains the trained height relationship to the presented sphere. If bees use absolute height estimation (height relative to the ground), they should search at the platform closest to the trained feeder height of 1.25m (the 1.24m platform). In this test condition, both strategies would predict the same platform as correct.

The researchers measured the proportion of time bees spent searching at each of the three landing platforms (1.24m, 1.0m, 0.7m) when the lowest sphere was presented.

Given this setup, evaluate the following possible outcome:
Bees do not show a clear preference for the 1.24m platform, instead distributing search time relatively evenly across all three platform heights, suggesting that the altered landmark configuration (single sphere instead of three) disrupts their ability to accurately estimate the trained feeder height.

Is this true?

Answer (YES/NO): NO